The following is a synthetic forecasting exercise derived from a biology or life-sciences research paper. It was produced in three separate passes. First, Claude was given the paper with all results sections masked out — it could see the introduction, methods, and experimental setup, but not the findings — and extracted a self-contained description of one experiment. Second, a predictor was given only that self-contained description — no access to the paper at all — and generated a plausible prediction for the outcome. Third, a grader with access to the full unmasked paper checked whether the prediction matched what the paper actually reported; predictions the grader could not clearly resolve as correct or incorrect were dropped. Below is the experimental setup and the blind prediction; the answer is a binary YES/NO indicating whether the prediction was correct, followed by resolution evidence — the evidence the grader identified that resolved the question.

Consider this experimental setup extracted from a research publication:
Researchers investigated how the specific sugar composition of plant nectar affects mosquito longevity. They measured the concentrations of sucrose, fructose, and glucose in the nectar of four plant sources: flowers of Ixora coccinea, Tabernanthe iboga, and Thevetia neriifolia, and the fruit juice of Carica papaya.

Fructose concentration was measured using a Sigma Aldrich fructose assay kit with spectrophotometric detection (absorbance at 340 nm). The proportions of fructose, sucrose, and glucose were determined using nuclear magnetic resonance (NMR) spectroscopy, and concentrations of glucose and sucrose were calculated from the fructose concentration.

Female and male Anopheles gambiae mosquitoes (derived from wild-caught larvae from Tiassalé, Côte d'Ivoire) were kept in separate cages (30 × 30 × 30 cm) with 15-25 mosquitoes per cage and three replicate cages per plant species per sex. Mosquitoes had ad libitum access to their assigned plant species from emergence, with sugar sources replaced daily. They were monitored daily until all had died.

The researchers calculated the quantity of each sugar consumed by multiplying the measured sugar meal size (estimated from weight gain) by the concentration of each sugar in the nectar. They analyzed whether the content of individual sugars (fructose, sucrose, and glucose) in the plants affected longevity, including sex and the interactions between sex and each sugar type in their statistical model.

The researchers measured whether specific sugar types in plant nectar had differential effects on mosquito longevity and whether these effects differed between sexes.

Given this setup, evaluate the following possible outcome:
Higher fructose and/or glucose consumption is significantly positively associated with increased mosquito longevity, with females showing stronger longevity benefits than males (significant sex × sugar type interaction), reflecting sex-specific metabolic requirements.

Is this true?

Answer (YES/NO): NO